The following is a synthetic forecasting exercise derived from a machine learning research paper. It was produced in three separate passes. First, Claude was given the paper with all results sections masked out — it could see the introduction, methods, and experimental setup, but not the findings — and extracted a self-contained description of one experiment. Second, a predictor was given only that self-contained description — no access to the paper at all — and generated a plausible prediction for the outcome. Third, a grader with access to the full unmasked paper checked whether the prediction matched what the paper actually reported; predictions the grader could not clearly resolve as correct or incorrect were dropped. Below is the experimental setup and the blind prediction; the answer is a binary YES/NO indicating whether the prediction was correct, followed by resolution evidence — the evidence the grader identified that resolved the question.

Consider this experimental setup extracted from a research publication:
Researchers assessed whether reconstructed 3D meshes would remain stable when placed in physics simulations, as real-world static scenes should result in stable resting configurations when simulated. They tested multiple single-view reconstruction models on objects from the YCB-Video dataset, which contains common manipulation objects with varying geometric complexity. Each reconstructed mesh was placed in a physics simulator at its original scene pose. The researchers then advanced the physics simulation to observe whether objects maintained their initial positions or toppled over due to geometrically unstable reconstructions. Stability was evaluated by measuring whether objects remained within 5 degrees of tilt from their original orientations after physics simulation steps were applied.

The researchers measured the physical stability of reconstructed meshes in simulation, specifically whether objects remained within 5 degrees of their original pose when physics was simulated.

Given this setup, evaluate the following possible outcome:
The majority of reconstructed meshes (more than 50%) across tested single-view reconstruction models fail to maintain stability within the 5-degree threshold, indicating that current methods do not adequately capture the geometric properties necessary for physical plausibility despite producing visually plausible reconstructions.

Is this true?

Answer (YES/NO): YES